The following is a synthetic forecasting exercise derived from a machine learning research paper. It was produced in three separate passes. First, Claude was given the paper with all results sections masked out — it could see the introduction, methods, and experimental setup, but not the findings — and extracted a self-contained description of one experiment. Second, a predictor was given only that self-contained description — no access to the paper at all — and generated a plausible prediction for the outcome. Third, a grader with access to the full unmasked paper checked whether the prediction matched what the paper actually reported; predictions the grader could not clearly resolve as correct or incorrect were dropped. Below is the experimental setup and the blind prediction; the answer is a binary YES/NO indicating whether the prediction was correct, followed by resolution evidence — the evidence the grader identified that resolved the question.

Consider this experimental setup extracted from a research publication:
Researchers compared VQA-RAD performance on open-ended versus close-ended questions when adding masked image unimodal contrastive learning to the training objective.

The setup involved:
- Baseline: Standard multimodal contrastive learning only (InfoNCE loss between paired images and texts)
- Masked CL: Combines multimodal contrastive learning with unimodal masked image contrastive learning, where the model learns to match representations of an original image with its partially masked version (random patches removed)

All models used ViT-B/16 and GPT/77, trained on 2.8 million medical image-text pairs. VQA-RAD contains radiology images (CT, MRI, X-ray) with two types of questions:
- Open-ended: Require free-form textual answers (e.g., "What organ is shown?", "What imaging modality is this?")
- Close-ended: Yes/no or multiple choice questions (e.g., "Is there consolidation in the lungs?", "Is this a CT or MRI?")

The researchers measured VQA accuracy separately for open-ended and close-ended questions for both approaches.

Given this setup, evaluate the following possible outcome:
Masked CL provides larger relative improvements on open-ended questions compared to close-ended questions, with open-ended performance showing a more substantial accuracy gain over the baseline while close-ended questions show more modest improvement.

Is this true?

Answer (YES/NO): YES